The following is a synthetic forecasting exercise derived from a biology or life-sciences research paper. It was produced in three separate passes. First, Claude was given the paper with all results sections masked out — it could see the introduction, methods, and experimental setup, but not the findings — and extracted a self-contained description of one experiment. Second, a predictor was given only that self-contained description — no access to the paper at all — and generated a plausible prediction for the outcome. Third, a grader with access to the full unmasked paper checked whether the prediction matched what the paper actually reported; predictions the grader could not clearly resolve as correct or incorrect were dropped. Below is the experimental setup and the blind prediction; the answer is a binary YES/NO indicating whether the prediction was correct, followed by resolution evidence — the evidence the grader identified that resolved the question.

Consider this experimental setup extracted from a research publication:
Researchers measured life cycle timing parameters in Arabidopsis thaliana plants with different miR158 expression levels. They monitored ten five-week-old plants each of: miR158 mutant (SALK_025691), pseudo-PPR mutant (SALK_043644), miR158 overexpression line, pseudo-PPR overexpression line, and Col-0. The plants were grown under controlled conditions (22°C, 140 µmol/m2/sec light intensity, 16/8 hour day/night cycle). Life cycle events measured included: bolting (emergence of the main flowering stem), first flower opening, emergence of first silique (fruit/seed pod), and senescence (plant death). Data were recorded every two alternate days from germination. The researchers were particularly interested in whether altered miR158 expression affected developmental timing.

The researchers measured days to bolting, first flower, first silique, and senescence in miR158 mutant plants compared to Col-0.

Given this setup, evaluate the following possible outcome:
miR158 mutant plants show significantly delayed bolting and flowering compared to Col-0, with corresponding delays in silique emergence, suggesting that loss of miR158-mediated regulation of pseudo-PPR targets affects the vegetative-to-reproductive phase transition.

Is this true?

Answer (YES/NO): NO